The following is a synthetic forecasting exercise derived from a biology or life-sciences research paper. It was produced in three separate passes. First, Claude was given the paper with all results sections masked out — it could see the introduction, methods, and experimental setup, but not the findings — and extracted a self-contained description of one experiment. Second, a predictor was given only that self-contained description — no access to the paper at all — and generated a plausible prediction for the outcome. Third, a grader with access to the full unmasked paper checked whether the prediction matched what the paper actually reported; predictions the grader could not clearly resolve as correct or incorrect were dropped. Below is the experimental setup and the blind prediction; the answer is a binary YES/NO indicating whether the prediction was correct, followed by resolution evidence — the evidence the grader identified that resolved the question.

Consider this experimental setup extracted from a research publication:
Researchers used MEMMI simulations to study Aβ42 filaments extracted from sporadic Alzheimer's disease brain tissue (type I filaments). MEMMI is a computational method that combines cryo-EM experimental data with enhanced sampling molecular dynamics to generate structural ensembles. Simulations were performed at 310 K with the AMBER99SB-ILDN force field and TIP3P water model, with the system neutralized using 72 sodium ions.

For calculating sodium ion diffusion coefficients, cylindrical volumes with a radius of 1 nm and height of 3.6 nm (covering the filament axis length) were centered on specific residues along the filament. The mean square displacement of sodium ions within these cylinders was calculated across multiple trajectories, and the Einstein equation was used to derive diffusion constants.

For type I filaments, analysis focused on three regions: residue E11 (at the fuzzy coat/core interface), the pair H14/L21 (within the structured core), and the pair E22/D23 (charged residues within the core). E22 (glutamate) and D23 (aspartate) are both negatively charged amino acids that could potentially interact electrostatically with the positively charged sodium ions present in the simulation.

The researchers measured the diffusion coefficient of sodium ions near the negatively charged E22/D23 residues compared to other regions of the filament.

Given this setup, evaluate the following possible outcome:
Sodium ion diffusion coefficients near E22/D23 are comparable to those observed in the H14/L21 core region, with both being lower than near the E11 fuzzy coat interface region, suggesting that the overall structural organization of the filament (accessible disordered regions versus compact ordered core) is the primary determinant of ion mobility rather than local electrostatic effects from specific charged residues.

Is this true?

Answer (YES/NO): NO